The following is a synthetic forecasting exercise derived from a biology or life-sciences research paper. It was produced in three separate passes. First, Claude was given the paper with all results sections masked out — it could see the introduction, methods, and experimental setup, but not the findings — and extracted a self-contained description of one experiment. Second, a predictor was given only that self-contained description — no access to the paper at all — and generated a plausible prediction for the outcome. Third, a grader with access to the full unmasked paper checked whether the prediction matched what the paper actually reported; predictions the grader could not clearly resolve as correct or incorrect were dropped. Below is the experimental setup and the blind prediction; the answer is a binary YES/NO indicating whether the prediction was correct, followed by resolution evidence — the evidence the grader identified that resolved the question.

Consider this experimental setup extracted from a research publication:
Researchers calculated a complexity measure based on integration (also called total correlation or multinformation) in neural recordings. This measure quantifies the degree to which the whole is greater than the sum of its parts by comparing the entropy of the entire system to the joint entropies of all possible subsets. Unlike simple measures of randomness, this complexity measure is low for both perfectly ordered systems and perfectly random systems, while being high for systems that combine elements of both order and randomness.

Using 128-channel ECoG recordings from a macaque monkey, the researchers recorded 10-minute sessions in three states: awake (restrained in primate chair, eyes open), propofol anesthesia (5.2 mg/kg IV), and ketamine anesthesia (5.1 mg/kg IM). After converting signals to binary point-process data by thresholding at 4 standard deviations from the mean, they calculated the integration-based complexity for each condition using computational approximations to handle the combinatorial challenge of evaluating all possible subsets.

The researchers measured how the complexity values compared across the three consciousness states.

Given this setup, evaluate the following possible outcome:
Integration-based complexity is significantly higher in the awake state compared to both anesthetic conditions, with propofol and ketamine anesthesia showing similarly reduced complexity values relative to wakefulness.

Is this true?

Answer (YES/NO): NO